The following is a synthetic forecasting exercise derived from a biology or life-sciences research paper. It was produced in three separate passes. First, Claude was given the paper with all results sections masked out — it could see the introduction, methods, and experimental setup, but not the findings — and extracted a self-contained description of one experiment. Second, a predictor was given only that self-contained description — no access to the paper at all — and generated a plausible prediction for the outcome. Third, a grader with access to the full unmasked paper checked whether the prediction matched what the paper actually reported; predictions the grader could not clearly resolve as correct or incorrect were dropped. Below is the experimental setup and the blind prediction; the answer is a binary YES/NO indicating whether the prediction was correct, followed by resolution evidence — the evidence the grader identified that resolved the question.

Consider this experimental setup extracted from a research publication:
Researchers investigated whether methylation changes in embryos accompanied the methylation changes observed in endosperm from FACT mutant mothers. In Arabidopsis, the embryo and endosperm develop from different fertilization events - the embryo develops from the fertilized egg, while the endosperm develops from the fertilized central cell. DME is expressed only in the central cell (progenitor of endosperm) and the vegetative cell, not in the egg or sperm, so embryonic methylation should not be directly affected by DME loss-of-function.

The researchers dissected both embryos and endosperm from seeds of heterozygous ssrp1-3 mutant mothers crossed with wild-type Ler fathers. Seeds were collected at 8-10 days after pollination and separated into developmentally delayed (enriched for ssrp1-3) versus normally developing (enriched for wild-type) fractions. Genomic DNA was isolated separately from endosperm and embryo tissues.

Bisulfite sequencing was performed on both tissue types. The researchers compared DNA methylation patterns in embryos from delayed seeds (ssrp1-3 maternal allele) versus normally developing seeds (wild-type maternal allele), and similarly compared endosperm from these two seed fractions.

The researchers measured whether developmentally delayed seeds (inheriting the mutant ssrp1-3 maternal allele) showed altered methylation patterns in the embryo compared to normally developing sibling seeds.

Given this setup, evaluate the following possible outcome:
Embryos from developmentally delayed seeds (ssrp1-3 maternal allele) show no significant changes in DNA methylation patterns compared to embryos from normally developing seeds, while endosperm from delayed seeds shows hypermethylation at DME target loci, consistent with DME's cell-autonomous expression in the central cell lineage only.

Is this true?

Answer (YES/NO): YES